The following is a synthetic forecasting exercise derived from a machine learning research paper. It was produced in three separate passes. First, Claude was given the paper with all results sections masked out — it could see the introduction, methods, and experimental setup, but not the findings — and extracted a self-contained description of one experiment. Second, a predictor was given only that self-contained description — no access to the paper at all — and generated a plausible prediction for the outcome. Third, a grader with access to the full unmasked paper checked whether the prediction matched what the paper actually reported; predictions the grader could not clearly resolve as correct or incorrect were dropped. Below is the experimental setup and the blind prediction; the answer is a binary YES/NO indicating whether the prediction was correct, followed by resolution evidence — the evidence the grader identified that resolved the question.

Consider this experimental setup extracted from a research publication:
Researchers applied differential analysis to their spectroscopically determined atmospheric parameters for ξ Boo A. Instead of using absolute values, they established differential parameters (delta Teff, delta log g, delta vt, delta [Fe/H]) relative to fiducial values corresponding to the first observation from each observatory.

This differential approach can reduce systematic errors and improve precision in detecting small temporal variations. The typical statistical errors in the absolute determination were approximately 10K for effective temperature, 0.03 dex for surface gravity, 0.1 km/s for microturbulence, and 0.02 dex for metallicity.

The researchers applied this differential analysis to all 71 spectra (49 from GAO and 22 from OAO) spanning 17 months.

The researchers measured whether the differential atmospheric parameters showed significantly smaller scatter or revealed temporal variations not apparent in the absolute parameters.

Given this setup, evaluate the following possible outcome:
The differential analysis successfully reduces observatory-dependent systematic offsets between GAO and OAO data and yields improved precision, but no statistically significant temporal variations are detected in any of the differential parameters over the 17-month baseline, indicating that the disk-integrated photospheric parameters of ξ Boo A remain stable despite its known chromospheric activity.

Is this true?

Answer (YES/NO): NO